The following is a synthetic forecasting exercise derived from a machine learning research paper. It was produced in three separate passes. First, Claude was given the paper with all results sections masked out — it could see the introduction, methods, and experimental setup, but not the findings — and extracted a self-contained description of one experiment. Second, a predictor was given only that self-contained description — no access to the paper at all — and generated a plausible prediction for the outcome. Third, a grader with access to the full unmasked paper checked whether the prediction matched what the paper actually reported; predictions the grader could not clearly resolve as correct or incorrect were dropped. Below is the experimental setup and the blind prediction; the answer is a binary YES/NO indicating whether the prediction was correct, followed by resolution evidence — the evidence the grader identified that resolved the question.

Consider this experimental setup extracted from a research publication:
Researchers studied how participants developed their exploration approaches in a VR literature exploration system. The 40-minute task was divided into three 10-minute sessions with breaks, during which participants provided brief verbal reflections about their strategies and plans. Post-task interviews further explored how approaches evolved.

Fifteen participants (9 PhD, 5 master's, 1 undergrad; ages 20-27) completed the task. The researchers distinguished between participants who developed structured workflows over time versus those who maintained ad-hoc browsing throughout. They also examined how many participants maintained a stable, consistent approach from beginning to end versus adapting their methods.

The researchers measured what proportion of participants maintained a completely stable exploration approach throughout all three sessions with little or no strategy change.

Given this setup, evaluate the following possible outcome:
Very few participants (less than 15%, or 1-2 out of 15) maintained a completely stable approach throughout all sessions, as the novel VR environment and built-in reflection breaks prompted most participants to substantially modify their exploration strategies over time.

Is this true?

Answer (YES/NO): YES